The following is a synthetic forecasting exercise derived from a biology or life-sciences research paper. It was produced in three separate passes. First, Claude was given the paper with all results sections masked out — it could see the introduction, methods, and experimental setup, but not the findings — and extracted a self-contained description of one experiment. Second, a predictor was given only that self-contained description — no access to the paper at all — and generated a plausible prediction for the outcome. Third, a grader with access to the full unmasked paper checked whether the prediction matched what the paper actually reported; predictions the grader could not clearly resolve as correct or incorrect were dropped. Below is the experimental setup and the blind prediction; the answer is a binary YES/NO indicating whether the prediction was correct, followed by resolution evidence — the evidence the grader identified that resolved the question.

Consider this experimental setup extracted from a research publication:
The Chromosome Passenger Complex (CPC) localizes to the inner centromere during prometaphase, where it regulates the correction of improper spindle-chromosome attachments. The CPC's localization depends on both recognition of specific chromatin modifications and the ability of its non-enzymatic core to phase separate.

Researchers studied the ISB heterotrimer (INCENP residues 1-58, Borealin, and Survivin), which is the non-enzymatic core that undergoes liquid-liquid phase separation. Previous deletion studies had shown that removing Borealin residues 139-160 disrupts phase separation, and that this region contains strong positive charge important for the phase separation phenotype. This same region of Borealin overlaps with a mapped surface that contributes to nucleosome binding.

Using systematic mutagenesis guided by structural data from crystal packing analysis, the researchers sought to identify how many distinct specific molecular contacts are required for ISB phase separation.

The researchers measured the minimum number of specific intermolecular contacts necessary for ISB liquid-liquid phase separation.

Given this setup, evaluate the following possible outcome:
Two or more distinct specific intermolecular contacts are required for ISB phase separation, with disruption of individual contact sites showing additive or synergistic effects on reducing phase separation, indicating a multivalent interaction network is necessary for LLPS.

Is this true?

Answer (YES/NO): YES